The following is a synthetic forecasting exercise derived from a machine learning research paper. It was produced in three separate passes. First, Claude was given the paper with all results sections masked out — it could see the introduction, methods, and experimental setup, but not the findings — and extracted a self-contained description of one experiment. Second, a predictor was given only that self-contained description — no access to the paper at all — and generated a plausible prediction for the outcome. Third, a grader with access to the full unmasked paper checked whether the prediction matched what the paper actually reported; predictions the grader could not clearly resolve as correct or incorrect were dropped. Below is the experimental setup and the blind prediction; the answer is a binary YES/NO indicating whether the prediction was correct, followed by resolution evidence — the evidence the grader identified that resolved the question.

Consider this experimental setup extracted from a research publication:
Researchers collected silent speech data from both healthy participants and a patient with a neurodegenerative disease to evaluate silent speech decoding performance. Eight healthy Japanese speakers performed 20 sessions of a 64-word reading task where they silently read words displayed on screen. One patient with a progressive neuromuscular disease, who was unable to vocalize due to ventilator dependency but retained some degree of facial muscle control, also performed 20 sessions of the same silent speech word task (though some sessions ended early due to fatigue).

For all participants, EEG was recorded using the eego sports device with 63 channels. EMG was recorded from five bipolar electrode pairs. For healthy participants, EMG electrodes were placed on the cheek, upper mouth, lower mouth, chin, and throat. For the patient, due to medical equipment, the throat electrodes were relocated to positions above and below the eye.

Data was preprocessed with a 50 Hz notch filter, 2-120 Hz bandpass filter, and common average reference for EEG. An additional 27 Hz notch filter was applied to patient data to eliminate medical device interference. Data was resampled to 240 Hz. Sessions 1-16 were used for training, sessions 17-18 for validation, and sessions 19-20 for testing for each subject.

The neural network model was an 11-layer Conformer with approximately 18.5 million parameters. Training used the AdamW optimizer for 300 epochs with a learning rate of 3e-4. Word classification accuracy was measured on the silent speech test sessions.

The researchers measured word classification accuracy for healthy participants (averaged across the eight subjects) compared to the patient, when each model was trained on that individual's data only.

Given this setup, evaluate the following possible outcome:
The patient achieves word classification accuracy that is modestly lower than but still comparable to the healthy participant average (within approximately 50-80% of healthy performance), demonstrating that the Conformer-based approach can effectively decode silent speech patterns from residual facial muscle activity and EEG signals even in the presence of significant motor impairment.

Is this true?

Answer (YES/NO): NO